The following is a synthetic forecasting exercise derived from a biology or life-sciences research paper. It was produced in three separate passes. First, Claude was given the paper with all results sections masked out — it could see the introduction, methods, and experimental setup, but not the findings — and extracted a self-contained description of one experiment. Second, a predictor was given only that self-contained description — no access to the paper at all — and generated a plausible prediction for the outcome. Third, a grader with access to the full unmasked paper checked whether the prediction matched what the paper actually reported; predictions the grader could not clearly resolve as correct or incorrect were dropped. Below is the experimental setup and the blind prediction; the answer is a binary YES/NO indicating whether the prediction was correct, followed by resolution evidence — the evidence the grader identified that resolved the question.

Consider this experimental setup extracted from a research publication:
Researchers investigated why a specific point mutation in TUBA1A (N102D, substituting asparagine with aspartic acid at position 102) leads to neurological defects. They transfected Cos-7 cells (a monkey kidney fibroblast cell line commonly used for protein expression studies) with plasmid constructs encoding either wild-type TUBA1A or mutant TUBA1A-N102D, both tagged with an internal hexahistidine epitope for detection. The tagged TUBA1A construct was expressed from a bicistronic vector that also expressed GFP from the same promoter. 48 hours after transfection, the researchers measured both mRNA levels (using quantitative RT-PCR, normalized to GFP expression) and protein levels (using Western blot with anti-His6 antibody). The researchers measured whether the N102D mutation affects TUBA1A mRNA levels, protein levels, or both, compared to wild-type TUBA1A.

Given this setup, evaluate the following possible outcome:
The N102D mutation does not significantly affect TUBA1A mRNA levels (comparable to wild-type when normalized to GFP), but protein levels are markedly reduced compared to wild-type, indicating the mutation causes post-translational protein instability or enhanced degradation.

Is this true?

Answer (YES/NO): YES